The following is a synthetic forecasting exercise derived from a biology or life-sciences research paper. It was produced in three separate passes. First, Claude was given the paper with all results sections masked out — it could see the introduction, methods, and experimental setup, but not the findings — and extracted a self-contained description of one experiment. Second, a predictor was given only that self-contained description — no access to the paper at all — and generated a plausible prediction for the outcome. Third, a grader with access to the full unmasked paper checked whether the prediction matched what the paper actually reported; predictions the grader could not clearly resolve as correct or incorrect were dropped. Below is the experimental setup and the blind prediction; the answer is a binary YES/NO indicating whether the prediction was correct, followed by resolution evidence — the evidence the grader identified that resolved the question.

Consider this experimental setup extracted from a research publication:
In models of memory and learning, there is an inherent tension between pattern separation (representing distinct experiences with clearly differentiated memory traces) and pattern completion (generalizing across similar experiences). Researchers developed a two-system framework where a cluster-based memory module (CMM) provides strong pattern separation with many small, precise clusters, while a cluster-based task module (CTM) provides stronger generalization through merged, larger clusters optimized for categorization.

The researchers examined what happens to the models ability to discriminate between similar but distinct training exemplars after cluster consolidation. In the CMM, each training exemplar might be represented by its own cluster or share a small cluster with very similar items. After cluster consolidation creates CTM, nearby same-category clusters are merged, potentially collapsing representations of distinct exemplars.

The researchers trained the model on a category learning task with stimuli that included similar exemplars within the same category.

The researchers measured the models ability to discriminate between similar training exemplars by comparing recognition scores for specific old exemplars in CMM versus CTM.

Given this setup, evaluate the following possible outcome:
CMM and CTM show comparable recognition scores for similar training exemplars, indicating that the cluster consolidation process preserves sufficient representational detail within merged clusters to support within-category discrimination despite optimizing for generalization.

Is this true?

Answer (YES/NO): NO